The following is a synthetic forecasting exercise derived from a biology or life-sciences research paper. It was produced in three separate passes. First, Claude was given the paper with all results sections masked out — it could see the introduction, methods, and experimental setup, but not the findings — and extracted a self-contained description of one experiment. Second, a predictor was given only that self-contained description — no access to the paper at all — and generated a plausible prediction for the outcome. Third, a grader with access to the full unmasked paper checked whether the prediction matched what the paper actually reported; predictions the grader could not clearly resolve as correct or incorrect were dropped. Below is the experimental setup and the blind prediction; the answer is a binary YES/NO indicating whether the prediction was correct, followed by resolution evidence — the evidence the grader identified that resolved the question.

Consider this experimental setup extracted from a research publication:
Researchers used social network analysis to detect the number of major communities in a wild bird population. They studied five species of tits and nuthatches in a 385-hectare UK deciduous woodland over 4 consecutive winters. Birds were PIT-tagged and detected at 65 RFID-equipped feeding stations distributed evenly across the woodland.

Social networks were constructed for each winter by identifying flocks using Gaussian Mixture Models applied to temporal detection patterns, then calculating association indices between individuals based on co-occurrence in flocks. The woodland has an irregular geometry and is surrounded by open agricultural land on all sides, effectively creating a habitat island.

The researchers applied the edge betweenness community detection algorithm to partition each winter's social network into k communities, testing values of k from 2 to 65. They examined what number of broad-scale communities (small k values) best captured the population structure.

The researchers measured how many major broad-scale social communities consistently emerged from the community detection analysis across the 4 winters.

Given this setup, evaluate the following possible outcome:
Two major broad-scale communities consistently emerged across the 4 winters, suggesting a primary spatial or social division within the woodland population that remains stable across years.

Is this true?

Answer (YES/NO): NO